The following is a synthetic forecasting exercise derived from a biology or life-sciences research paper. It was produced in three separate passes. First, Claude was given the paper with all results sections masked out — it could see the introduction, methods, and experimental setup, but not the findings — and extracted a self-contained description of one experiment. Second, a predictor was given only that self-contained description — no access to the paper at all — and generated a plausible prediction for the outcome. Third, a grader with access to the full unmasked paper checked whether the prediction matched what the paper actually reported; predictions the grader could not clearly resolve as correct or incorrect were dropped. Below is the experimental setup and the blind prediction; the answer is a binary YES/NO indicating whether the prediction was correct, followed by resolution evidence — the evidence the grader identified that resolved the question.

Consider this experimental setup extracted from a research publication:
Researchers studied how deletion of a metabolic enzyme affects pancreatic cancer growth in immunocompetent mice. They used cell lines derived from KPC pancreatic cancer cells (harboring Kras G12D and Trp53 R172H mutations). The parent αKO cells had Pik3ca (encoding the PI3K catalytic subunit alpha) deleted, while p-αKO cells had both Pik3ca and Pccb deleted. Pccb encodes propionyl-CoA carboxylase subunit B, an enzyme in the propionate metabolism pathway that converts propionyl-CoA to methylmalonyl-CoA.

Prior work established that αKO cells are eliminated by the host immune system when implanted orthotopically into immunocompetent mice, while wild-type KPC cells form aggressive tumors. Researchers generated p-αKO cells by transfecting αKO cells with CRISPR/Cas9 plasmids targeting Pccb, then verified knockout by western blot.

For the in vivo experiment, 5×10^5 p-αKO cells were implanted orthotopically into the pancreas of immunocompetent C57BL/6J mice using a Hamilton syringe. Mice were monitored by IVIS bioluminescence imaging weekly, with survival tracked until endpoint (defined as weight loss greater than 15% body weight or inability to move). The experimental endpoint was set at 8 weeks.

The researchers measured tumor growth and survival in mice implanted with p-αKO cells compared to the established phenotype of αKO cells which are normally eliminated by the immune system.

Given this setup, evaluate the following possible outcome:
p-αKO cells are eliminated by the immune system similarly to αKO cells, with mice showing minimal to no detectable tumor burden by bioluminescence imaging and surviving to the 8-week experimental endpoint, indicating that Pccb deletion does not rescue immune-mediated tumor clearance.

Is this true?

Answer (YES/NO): NO